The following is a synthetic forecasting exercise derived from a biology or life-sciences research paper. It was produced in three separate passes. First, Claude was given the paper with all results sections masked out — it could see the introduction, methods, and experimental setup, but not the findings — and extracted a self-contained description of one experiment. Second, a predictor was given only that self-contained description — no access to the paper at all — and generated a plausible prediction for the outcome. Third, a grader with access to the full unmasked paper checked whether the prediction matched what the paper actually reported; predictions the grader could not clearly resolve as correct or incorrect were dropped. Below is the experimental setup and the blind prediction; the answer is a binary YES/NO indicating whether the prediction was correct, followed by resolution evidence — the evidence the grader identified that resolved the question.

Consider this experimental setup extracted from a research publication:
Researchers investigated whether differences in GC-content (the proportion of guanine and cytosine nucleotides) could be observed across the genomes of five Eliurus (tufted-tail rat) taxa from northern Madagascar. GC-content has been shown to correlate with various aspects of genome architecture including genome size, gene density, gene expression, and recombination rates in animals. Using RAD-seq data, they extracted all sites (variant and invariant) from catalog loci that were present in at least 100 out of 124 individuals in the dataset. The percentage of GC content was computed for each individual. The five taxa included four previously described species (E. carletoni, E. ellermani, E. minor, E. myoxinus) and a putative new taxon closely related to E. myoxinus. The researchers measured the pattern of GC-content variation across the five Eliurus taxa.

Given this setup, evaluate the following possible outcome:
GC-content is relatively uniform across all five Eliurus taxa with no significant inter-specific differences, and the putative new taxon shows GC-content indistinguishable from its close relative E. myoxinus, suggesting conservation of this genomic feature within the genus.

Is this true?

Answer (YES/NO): NO